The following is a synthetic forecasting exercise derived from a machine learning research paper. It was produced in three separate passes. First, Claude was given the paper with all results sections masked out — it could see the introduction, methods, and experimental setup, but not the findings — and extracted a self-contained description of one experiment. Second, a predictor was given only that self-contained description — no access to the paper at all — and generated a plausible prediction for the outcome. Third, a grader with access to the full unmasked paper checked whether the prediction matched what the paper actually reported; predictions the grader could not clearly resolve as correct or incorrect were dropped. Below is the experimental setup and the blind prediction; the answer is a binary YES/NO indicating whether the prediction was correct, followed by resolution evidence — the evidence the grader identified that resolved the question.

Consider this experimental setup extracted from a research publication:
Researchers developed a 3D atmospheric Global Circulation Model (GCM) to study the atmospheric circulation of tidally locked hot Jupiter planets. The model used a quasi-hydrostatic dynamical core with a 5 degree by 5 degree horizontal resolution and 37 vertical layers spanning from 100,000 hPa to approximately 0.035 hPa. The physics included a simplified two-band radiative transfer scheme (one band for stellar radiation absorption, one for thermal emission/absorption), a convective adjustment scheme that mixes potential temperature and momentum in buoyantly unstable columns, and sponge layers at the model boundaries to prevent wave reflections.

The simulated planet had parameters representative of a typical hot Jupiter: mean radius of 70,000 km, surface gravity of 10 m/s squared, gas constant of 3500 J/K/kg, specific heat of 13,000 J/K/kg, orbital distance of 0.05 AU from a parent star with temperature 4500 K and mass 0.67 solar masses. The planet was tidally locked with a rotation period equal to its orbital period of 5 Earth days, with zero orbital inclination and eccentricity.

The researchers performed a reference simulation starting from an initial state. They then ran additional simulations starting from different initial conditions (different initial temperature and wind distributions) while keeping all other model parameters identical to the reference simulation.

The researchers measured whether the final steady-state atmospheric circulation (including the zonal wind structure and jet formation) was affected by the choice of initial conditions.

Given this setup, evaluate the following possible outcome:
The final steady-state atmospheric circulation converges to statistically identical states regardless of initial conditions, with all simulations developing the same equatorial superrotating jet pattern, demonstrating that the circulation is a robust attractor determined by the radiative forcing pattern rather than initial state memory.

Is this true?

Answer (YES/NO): YES